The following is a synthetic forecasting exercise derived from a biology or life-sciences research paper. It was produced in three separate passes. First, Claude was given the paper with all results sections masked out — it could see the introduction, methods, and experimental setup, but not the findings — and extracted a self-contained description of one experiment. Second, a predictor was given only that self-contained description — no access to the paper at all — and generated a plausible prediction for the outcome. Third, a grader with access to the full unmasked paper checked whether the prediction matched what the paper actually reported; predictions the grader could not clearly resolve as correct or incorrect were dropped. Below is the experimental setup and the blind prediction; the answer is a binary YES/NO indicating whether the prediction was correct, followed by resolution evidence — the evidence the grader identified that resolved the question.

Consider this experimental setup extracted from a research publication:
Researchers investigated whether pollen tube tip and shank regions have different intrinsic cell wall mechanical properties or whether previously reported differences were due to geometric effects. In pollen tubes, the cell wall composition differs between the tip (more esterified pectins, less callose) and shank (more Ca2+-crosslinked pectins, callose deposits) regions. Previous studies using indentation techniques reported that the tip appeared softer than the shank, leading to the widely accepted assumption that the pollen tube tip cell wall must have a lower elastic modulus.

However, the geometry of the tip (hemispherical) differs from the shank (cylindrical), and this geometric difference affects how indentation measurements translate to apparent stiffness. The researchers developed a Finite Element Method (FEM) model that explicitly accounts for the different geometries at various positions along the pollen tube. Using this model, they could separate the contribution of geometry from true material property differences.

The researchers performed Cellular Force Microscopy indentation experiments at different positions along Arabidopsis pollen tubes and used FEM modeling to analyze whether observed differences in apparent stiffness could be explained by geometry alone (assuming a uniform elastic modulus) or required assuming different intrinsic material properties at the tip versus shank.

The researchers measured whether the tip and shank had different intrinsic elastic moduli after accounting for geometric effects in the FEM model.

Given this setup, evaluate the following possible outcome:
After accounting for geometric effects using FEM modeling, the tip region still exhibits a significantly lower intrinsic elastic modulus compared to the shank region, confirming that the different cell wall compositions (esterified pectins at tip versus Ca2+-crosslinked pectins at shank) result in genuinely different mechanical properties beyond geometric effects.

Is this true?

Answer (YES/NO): NO